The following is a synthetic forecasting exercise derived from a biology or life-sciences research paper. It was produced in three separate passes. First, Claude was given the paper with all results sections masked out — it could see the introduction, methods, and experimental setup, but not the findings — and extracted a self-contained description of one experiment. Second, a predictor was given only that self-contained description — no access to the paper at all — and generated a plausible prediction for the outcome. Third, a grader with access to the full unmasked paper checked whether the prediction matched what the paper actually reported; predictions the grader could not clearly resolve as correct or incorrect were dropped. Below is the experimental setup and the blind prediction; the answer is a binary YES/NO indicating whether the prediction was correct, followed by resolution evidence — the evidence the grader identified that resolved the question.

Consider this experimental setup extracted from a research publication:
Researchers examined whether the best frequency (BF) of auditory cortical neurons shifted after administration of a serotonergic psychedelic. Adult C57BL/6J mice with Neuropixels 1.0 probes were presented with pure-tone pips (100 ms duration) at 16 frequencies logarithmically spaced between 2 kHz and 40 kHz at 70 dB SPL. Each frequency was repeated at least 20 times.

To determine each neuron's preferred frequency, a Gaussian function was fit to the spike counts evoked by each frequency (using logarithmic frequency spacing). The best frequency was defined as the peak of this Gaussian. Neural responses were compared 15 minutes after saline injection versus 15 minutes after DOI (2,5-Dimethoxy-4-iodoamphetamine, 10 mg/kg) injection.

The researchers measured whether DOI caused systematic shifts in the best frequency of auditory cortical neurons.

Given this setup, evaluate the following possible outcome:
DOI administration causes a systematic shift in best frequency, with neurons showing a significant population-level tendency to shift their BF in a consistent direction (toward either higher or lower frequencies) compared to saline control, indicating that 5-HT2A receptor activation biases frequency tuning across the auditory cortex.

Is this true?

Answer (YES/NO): NO